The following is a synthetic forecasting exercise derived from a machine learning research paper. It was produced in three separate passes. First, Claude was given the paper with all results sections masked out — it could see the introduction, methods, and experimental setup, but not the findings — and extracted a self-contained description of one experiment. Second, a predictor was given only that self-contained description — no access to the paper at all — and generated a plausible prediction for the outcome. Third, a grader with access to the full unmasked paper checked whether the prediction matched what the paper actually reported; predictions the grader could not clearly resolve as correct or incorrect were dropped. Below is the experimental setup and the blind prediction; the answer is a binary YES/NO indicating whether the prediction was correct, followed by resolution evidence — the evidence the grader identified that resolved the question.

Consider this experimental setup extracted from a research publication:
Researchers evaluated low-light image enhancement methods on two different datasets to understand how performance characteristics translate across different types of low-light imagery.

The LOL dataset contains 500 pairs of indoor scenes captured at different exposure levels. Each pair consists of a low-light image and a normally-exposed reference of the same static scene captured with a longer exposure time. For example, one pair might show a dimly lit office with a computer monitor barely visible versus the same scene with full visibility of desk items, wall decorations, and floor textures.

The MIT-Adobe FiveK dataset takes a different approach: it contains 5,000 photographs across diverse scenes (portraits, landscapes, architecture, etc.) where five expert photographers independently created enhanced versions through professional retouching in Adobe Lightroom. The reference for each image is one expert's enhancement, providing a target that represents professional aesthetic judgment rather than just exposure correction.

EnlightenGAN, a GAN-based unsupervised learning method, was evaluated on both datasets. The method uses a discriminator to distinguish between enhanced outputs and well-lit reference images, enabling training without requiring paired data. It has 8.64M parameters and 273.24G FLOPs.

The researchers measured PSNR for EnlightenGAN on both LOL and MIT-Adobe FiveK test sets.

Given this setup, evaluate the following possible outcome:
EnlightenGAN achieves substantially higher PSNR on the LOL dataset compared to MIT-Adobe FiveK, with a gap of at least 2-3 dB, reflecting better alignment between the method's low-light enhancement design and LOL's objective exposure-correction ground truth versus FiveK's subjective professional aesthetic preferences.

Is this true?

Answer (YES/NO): YES